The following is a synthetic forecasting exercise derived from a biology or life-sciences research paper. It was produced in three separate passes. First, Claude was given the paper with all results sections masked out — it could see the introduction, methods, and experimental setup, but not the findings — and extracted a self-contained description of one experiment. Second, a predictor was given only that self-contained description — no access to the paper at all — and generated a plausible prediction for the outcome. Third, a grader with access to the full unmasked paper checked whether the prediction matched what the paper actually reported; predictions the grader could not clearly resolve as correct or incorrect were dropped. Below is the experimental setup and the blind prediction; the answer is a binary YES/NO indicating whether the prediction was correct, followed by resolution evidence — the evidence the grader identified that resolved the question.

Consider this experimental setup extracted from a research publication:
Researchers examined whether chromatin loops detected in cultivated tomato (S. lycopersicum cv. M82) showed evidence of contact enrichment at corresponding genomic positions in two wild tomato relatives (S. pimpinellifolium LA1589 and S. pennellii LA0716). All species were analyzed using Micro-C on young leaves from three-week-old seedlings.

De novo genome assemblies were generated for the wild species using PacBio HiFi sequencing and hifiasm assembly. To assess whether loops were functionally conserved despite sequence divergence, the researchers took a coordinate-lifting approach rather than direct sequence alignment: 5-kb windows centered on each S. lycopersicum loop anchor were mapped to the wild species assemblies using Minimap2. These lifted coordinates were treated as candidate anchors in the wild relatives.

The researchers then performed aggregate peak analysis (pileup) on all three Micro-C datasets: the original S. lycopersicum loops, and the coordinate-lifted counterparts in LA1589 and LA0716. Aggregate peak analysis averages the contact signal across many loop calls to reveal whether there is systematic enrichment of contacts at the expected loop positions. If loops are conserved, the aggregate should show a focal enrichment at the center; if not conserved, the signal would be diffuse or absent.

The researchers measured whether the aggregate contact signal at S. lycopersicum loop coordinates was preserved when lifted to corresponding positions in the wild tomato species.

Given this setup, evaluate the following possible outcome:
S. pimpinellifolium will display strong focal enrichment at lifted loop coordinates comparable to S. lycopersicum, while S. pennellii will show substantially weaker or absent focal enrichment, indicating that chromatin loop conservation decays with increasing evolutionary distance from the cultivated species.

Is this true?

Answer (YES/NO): NO